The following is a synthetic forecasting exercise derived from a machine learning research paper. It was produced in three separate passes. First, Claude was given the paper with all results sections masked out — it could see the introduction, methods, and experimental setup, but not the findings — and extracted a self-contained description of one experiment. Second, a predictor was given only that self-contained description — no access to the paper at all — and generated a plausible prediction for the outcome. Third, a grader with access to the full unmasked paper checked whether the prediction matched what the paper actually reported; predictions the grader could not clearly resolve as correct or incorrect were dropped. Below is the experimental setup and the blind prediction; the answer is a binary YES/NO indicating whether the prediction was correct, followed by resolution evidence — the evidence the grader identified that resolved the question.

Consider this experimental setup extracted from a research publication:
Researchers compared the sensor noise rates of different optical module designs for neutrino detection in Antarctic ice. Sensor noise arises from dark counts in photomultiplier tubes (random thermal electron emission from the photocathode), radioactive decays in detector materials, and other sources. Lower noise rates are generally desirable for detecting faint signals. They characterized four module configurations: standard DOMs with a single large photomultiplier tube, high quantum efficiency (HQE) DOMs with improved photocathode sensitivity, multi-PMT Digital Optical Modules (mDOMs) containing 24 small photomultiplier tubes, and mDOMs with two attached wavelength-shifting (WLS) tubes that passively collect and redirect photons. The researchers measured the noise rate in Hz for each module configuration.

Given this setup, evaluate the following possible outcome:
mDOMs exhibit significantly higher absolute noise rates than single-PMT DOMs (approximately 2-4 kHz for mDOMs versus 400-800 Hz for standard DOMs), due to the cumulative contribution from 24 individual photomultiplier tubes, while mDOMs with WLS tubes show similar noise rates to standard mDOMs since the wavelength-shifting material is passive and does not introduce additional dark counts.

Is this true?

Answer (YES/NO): NO